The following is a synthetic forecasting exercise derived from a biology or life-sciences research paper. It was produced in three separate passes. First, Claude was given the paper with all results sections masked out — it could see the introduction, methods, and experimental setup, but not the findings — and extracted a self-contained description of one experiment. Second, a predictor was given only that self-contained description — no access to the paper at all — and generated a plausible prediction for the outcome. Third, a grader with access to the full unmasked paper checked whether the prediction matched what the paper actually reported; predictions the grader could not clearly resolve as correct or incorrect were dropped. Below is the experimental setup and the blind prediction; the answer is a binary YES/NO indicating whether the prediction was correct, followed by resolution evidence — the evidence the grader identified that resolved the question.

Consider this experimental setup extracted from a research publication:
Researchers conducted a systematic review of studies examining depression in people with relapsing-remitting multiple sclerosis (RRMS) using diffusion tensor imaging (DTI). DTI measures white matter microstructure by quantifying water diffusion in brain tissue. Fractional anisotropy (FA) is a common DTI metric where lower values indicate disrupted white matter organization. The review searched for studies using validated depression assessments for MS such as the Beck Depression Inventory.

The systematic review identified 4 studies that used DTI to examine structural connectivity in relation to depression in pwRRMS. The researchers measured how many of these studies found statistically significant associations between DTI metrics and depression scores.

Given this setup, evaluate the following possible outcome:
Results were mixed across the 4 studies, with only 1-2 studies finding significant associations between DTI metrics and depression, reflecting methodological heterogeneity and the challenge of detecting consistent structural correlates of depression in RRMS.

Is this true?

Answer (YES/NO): YES